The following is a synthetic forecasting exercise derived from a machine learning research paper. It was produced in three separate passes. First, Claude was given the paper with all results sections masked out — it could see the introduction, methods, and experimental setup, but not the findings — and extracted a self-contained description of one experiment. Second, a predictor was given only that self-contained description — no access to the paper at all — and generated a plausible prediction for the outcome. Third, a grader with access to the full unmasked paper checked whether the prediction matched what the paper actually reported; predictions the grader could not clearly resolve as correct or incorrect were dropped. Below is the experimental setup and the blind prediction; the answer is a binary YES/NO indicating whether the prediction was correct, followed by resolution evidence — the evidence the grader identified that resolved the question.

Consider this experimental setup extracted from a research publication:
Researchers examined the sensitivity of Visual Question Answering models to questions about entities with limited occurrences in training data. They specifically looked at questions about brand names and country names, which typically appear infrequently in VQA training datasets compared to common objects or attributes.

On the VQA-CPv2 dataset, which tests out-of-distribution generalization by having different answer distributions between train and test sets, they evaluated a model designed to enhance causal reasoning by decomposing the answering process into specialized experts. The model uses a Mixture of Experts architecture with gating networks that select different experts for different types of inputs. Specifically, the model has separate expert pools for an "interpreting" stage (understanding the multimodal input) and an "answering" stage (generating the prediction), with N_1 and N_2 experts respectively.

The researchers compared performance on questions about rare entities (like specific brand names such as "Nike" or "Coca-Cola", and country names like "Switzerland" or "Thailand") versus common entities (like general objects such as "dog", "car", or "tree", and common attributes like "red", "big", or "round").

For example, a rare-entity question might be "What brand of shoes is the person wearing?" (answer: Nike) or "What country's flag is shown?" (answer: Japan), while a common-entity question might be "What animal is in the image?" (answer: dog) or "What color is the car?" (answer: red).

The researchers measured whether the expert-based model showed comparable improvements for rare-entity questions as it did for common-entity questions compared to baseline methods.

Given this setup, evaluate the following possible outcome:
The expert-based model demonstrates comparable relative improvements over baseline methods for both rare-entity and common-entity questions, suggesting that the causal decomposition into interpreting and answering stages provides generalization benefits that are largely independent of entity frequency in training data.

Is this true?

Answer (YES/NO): NO